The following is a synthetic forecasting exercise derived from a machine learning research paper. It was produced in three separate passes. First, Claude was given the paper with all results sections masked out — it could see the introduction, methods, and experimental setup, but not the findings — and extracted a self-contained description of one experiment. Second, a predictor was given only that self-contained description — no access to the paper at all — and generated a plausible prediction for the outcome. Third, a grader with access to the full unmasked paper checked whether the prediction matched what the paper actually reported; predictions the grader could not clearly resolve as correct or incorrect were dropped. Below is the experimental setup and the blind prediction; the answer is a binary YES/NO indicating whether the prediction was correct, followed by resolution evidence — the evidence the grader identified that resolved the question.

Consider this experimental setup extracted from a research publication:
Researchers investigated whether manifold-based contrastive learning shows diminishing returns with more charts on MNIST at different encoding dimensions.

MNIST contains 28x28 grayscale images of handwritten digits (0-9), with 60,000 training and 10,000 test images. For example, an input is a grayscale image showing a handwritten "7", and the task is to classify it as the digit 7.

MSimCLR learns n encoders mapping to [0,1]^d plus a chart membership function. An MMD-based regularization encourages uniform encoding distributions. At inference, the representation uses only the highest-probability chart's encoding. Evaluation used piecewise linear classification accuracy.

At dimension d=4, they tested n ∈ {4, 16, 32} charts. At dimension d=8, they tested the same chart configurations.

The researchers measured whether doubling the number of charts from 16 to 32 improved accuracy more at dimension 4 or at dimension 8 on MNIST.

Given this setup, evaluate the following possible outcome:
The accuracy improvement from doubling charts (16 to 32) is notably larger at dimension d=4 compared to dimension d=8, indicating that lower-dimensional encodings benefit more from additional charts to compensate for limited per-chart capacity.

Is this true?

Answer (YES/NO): YES